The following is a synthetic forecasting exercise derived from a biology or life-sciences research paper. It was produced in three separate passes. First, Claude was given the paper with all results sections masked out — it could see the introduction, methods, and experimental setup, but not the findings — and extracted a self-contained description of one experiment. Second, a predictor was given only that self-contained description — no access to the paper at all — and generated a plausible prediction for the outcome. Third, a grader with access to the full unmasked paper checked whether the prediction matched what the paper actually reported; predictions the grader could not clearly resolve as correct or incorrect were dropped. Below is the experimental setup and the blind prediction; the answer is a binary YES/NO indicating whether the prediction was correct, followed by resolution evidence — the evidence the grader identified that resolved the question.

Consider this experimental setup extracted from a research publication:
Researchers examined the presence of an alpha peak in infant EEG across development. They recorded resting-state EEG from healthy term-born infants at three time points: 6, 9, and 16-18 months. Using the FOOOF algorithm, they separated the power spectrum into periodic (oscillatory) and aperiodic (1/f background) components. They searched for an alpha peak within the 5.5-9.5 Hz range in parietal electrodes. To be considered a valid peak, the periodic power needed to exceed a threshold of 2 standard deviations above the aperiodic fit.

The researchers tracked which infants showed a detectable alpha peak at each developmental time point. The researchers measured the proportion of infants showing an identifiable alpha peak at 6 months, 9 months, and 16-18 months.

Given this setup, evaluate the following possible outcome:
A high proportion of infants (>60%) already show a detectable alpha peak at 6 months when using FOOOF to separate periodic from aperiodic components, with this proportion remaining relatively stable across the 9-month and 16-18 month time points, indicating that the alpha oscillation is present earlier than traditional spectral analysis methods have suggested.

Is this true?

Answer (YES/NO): NO